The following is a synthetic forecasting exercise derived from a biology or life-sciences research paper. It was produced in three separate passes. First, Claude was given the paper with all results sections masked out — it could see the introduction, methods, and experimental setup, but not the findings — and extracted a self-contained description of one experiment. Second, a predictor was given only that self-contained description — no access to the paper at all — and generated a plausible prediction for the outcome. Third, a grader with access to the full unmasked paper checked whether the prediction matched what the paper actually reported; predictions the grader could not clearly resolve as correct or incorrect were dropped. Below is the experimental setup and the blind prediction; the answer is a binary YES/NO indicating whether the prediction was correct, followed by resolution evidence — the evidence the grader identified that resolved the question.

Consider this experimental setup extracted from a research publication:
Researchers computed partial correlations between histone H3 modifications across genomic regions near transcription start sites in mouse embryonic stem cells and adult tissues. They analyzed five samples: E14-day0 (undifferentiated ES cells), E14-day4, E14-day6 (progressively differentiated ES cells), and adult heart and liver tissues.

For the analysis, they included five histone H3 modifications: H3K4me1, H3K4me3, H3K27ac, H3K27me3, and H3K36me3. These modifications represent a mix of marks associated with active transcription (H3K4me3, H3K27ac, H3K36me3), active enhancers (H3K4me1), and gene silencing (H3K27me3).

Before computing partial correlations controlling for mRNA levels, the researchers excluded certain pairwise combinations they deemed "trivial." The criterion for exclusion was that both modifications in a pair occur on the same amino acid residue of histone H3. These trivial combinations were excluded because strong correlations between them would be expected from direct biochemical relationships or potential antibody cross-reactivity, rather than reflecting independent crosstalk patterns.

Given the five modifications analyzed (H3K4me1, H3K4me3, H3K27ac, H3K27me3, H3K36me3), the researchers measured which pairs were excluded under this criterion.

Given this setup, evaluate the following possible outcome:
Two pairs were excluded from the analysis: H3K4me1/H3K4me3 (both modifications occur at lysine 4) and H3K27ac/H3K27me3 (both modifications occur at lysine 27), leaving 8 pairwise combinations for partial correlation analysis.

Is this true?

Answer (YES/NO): YES